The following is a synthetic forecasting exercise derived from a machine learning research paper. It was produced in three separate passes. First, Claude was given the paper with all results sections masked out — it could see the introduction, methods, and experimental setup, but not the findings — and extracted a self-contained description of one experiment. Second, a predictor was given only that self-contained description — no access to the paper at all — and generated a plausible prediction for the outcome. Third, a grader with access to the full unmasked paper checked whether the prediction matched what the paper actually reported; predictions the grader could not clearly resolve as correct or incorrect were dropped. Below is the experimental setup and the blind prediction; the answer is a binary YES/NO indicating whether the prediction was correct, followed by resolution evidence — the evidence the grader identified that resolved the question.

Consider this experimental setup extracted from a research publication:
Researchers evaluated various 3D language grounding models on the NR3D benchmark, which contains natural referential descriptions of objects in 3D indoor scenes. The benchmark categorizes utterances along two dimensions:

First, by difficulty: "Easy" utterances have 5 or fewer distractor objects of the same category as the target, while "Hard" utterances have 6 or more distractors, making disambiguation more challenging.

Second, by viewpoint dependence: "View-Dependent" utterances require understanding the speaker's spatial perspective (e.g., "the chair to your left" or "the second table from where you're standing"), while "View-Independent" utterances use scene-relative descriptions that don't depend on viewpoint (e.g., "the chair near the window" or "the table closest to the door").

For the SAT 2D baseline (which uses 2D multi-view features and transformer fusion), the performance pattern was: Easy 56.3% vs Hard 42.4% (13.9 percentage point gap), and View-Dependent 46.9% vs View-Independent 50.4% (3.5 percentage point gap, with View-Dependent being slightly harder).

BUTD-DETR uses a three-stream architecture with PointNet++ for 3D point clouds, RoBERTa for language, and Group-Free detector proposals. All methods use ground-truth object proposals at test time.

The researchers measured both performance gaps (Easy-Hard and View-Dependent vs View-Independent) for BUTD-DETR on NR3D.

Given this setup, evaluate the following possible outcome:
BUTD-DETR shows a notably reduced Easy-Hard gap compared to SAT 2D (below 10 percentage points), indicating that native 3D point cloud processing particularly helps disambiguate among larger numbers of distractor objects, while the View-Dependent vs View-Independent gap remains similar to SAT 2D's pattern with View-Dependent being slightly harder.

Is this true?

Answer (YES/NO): NO